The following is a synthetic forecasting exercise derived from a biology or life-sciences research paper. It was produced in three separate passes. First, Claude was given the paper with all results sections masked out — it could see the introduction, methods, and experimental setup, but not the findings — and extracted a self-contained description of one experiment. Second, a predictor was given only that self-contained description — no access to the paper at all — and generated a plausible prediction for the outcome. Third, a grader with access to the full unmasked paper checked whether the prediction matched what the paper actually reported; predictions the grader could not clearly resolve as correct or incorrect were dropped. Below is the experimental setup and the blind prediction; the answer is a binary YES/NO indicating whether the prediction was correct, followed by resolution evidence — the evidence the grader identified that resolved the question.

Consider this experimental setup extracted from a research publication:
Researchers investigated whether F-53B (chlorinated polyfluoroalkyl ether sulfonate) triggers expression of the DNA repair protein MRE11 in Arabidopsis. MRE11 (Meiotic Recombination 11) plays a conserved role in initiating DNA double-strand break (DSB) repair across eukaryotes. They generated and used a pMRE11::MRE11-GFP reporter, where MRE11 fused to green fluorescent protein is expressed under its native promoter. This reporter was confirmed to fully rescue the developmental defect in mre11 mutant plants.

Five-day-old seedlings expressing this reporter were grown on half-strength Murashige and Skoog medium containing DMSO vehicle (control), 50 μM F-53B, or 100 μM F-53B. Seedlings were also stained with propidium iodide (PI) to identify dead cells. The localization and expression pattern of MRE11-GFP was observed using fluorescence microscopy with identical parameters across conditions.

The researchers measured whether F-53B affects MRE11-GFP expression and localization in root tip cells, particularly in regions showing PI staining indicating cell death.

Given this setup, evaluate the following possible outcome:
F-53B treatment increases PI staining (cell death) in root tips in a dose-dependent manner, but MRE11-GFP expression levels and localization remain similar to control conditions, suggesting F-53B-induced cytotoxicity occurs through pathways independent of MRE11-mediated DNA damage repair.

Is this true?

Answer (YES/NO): NO